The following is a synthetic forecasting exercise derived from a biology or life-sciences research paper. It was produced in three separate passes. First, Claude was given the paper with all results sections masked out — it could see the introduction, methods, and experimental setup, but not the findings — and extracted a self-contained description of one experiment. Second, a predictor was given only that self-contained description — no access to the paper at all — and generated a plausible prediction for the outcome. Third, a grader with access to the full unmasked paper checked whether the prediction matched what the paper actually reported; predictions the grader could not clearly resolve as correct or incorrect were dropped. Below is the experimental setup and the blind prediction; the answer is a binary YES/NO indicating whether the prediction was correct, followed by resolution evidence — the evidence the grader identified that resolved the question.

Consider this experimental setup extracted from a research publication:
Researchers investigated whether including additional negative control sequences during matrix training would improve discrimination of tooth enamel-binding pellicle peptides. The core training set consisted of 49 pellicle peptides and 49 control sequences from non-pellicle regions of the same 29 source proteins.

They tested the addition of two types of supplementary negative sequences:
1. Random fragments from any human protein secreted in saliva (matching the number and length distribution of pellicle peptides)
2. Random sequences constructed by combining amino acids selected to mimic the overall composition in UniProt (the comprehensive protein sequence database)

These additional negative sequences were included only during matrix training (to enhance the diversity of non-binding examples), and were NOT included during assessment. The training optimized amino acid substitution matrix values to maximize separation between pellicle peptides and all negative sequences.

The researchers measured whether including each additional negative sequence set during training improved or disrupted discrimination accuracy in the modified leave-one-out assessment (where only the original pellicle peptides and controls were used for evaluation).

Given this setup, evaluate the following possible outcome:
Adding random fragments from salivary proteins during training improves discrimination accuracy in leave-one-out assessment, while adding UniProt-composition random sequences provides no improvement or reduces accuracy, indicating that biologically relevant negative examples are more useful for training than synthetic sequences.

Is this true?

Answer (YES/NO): NO